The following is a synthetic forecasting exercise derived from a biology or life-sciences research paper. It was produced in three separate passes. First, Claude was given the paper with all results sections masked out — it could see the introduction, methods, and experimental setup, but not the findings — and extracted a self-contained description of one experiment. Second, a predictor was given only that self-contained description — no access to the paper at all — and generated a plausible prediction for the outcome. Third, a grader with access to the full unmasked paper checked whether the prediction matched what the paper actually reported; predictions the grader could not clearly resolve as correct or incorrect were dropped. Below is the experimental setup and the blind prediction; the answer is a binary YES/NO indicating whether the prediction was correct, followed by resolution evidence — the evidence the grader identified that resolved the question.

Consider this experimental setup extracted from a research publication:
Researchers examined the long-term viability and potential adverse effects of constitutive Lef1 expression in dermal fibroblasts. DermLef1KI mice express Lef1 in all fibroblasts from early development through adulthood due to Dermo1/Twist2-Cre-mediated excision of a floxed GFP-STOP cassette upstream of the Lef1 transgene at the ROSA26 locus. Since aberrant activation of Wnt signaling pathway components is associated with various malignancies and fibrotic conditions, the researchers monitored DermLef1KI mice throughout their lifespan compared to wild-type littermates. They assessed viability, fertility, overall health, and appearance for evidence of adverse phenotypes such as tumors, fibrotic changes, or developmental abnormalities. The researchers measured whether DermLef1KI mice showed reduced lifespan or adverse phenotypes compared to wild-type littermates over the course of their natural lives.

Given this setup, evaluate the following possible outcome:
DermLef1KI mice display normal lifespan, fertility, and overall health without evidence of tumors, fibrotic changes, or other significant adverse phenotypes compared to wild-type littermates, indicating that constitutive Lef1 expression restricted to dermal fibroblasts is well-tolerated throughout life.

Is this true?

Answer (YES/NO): YES